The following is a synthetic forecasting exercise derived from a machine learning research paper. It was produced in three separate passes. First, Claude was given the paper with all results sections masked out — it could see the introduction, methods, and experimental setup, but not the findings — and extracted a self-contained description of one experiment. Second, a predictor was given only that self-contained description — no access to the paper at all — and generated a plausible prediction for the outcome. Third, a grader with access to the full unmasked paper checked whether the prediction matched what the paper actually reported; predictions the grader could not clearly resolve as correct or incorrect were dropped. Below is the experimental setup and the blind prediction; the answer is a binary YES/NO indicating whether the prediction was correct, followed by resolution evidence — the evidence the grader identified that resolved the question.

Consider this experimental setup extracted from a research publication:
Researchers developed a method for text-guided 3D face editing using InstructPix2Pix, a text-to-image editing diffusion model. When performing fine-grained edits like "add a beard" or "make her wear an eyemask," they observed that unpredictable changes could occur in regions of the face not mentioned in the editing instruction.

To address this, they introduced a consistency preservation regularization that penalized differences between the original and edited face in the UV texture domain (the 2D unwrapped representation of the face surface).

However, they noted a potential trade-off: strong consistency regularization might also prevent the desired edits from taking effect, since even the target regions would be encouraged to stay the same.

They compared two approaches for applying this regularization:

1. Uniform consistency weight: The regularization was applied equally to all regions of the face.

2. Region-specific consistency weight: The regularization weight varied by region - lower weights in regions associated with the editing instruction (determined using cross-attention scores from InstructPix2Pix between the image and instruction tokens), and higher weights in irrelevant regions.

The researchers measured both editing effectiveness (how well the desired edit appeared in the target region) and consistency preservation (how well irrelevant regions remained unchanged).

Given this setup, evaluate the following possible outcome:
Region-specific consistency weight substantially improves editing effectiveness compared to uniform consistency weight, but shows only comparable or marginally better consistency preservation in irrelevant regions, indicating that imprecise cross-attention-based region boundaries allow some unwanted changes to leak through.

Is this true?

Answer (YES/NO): NO